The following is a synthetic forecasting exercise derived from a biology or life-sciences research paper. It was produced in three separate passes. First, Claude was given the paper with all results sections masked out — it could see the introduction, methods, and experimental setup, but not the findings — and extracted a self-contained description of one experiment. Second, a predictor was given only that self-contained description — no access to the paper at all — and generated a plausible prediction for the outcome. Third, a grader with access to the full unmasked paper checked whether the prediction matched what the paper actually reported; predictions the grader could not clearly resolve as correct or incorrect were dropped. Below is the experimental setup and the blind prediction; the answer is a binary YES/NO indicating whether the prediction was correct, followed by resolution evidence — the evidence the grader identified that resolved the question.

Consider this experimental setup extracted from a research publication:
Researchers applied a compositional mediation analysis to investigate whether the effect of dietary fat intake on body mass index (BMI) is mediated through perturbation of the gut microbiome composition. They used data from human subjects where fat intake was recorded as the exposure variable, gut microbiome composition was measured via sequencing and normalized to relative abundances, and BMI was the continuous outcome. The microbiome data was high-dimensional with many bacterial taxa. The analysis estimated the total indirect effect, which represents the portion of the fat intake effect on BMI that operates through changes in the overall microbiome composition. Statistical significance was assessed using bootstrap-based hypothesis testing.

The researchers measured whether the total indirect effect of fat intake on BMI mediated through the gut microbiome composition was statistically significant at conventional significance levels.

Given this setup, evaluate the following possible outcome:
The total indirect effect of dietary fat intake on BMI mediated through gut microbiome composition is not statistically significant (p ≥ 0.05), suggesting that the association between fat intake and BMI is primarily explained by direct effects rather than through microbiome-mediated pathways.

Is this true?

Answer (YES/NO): YES